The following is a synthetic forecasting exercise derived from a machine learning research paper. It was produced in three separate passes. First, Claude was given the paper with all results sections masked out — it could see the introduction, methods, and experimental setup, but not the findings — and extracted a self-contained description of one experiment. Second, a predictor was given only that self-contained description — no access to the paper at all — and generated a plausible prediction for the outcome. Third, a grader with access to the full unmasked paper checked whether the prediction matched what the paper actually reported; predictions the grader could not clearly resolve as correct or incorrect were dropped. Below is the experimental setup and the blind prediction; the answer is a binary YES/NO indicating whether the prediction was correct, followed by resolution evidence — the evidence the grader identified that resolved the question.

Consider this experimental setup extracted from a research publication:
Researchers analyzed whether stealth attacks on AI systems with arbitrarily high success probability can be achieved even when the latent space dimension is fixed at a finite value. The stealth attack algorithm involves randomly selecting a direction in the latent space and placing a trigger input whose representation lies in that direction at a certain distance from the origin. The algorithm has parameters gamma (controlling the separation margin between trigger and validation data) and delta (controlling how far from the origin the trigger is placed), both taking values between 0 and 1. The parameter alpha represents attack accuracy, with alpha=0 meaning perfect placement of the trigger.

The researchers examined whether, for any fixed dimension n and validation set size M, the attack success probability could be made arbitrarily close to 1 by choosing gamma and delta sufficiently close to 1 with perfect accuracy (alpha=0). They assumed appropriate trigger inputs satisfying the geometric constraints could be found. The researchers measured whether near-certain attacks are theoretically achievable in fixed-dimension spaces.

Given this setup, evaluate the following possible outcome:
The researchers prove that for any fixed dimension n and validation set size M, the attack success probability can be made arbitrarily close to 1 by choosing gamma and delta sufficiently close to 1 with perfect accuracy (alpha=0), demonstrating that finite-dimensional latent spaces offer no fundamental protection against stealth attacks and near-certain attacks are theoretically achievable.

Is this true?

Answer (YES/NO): YES